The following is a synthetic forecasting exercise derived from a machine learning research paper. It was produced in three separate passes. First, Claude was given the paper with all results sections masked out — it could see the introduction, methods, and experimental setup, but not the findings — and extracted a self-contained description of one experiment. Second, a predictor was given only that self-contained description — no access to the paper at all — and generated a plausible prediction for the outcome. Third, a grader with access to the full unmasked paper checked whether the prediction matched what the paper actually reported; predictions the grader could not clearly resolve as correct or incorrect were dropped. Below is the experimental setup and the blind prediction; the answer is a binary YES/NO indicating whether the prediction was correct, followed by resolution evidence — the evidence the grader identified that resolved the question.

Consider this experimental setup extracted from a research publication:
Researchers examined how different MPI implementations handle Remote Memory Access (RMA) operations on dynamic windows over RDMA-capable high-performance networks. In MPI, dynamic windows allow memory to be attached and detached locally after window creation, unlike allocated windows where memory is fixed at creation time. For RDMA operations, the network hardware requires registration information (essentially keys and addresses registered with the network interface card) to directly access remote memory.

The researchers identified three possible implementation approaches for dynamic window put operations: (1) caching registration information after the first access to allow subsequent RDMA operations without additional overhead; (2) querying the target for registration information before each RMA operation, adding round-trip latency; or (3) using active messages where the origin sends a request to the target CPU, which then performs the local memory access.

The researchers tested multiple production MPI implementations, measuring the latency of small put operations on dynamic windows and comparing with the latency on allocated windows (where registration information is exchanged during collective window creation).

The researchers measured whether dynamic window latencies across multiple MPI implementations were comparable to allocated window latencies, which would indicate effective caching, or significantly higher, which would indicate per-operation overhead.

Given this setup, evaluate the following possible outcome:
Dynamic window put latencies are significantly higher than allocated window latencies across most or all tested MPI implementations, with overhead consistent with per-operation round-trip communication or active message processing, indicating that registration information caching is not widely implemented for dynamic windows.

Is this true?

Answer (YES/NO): YES